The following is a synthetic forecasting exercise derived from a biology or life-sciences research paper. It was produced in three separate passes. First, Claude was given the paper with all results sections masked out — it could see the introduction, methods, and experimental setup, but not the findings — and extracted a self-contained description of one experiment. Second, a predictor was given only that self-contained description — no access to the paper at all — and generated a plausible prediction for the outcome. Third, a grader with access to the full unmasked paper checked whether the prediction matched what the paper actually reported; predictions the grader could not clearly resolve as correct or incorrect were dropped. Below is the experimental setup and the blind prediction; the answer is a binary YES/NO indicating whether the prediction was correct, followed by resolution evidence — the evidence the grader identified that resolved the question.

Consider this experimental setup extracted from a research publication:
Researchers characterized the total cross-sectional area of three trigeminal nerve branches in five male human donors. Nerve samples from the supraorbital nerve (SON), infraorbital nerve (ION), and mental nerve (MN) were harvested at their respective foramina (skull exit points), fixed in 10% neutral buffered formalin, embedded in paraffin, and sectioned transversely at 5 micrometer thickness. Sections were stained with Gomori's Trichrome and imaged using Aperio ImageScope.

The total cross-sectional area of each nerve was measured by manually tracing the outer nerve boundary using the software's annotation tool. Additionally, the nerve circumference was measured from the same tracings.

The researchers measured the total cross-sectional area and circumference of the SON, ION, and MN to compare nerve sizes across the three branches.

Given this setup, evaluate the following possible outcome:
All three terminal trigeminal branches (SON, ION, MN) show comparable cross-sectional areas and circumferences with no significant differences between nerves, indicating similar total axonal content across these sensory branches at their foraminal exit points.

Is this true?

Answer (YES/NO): NO